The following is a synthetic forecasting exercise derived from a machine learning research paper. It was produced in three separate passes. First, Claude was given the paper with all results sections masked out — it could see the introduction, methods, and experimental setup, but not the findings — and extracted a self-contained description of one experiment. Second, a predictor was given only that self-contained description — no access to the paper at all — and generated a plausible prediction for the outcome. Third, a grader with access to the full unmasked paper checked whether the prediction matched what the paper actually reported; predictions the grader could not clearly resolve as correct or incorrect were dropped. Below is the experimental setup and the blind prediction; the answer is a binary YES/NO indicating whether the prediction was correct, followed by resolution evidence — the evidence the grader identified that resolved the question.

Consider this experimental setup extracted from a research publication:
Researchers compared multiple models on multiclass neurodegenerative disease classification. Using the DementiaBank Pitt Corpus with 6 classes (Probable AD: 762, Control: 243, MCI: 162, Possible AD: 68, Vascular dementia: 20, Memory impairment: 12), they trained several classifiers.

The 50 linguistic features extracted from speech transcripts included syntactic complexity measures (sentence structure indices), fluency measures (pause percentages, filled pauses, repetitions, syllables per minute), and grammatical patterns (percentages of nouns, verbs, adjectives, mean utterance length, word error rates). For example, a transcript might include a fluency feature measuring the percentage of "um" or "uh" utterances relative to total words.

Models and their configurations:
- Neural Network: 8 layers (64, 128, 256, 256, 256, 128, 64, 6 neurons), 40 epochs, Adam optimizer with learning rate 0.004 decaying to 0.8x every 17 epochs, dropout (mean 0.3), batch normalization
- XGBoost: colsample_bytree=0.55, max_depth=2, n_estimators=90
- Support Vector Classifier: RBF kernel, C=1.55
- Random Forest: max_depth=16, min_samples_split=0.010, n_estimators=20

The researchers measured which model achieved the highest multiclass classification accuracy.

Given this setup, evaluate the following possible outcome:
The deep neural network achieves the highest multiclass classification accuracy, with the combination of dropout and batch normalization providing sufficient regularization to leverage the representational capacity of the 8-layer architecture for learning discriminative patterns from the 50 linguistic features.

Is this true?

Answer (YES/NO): YES